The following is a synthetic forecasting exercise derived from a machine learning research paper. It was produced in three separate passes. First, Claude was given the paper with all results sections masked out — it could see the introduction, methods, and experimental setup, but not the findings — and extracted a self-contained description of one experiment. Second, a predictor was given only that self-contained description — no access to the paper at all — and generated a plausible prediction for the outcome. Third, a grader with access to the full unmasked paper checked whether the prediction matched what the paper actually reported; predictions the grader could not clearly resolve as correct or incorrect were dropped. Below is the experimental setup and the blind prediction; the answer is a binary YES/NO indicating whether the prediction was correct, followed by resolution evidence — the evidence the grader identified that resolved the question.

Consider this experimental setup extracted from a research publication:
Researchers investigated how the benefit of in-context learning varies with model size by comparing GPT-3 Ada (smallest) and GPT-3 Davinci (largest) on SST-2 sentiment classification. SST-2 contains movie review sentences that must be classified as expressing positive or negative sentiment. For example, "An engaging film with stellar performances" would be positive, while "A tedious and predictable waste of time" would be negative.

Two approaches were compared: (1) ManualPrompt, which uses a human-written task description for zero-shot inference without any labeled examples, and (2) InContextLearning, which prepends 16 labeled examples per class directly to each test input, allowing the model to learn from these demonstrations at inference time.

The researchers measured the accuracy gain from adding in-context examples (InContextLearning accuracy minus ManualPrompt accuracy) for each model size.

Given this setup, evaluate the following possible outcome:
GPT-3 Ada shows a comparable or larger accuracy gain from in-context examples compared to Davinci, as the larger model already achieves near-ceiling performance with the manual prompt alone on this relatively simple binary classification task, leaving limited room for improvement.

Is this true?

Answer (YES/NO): YES